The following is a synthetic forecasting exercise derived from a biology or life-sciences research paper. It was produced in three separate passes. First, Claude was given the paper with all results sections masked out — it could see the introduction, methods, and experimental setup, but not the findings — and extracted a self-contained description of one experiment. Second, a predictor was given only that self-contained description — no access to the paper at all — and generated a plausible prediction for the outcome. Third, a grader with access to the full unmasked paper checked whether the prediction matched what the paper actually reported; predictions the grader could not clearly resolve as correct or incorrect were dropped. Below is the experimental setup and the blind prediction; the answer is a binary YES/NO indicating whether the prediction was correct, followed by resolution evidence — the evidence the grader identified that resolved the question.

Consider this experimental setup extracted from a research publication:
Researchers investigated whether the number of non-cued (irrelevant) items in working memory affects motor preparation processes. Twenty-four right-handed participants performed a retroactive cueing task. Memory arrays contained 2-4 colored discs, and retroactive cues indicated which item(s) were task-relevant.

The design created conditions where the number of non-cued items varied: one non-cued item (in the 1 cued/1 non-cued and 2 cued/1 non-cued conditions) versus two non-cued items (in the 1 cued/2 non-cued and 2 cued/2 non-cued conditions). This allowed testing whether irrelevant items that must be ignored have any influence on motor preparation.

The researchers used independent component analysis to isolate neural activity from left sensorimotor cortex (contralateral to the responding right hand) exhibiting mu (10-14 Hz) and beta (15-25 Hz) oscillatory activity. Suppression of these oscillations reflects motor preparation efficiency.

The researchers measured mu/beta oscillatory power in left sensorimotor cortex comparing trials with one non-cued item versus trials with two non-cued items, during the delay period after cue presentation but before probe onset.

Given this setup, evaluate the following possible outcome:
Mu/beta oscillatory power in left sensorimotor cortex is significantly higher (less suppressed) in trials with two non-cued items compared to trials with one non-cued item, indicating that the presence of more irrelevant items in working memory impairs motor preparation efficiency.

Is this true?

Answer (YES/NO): NO